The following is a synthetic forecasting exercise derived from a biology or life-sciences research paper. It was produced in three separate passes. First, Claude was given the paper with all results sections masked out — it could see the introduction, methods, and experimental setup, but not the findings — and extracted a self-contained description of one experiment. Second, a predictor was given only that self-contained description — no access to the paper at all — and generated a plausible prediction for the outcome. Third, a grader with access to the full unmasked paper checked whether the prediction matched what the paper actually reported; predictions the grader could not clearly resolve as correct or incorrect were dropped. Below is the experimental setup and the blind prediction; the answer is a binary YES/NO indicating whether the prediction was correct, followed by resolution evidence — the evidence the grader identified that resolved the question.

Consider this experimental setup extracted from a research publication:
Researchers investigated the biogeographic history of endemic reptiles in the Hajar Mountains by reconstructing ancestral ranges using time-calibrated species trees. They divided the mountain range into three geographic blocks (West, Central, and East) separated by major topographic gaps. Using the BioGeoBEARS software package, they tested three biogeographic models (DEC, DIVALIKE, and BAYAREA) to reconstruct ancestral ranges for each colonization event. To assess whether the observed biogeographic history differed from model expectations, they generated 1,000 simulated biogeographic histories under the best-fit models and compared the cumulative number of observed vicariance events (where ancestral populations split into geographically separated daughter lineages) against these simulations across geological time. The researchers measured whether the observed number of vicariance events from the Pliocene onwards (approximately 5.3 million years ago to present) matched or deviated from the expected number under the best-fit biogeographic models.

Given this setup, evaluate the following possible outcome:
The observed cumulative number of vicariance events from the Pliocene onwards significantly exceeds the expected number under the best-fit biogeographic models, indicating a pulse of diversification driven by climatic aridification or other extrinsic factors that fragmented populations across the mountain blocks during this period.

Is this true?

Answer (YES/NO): YES